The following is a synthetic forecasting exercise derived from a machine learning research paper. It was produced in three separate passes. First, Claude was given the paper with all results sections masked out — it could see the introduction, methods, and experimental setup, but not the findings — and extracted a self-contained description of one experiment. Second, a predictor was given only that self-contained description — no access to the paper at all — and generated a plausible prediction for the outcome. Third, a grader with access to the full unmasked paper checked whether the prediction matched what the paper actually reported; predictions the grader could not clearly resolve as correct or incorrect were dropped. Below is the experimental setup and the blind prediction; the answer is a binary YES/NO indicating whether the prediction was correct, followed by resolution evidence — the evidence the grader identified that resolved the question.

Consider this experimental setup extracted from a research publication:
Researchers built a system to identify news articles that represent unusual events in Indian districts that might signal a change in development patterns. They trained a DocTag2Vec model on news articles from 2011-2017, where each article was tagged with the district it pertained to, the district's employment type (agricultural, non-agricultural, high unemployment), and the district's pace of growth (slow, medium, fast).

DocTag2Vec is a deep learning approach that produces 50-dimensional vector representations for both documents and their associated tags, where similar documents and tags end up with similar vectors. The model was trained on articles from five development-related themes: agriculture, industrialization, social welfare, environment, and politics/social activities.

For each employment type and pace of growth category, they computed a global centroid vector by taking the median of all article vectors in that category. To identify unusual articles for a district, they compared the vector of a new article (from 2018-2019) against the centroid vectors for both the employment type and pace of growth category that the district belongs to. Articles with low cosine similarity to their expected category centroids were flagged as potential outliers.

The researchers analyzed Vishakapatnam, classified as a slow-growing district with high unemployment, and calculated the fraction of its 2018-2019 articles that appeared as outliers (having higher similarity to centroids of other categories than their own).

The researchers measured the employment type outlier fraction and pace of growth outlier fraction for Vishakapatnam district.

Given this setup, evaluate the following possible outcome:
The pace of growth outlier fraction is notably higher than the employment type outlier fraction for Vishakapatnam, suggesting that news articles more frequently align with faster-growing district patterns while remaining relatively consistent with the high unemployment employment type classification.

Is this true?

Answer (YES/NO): NO